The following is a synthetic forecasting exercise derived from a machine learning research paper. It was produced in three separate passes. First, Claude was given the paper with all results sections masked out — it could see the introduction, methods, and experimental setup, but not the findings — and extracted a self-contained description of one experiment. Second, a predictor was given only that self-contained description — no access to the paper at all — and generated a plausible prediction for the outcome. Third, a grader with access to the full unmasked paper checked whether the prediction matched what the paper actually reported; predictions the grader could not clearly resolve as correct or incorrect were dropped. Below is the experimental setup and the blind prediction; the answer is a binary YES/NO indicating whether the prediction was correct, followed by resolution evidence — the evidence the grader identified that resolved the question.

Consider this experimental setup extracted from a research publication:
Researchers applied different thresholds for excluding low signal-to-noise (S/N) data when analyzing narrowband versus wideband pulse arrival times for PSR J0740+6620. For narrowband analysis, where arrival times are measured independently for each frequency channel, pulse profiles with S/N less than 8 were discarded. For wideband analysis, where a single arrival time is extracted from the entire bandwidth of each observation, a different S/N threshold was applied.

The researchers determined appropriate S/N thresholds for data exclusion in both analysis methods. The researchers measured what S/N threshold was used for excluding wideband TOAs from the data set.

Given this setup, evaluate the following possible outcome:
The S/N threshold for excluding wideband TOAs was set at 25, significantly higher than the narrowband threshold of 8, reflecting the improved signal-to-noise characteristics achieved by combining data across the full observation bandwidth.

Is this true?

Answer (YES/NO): YES